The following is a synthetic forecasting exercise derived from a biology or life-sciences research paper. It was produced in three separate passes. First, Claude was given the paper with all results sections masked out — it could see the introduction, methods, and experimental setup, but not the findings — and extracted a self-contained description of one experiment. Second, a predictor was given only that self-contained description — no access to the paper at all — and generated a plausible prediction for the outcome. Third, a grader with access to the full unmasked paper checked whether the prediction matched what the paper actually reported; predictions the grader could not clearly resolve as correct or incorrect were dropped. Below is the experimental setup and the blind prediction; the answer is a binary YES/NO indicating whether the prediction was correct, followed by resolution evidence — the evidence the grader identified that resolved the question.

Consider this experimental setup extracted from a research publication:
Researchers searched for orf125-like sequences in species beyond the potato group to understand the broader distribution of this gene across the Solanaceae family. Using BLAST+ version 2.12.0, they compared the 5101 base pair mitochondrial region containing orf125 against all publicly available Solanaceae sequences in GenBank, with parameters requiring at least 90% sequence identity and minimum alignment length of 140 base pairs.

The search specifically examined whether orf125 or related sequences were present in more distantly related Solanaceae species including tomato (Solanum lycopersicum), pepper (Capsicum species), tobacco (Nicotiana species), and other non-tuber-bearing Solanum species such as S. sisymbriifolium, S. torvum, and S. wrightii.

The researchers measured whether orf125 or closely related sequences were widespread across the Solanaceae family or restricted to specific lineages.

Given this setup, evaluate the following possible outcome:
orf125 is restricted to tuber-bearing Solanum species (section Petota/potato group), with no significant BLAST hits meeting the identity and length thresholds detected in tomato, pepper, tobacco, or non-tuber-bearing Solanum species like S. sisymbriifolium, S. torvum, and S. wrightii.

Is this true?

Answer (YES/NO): NO